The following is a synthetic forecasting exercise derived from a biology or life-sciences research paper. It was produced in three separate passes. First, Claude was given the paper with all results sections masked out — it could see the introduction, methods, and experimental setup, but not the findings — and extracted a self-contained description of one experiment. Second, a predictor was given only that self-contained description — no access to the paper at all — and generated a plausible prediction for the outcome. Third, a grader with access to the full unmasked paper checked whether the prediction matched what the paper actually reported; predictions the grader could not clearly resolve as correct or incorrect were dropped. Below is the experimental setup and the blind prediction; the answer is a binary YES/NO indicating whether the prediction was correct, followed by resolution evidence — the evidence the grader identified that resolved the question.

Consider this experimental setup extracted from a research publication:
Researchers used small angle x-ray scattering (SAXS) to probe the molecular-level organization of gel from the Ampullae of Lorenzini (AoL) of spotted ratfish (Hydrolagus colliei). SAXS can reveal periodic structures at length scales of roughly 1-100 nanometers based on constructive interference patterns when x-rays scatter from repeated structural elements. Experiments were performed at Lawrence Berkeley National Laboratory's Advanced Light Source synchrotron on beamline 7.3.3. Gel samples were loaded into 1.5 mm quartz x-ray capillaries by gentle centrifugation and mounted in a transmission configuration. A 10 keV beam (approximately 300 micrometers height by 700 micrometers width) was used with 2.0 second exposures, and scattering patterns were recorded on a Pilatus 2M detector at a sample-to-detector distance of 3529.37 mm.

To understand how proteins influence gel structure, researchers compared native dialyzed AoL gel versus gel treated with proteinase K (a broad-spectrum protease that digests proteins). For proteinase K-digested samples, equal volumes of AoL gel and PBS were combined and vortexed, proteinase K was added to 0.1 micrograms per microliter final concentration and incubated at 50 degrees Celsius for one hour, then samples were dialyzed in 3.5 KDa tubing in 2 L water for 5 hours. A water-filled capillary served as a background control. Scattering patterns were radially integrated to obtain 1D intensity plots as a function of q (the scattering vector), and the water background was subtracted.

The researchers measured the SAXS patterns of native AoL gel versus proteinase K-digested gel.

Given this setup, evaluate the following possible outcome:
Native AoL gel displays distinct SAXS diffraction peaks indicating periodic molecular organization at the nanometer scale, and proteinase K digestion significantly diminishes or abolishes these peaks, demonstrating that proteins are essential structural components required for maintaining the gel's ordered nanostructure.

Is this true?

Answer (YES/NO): YES